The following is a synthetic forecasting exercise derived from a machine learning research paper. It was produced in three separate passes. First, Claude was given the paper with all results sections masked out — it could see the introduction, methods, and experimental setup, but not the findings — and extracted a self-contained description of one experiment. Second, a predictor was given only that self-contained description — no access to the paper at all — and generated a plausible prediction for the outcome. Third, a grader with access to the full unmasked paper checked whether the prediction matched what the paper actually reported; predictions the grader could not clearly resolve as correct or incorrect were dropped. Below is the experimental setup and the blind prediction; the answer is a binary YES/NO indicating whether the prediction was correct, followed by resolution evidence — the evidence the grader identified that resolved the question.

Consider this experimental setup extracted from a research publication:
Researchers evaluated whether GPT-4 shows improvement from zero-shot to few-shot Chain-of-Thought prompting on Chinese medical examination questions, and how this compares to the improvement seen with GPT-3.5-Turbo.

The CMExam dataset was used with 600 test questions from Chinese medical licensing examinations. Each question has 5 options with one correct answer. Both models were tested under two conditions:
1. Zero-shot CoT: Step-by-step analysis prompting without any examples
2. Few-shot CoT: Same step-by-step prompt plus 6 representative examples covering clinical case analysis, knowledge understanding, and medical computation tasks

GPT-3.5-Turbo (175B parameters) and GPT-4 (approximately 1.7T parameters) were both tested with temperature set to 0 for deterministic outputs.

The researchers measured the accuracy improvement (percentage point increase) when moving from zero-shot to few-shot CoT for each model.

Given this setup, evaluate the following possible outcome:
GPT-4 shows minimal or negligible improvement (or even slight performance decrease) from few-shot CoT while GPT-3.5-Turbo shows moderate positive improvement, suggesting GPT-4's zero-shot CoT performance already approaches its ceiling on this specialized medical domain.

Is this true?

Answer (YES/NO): NO